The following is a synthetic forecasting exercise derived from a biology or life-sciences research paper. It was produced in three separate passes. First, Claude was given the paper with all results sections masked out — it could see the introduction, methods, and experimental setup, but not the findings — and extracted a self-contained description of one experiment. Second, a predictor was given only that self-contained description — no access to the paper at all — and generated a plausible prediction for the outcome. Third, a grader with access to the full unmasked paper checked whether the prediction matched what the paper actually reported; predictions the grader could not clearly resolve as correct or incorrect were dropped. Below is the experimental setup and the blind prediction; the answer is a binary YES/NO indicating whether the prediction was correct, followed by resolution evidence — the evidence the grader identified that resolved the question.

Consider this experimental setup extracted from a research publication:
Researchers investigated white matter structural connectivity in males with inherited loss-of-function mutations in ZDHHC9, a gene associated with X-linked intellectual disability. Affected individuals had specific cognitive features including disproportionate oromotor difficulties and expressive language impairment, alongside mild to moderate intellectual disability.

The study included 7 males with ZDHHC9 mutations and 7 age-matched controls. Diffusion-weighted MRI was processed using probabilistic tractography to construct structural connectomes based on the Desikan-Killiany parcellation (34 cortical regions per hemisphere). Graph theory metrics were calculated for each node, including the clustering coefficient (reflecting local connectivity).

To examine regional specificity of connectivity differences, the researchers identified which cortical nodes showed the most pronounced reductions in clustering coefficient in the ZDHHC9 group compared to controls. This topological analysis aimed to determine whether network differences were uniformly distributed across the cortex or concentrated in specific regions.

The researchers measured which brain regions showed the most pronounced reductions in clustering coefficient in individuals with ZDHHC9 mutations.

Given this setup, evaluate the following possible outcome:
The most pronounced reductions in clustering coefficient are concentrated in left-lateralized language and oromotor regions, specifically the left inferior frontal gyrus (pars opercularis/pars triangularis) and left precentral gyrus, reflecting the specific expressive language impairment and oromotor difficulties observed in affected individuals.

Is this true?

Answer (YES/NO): NO